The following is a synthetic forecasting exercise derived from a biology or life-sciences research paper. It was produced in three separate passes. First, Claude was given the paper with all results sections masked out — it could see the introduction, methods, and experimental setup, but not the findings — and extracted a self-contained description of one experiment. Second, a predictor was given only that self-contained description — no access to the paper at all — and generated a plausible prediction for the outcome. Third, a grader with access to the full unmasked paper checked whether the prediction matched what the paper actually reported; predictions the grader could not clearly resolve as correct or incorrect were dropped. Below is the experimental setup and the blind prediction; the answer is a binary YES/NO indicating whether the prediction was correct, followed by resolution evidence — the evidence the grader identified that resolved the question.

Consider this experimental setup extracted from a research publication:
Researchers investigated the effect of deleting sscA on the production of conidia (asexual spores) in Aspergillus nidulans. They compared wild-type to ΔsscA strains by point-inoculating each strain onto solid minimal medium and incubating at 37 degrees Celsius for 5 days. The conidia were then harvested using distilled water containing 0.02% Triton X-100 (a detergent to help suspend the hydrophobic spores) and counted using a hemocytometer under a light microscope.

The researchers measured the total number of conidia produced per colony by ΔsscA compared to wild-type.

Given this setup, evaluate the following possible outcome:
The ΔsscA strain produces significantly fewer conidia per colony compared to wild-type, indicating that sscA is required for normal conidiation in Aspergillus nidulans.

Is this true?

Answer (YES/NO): YES